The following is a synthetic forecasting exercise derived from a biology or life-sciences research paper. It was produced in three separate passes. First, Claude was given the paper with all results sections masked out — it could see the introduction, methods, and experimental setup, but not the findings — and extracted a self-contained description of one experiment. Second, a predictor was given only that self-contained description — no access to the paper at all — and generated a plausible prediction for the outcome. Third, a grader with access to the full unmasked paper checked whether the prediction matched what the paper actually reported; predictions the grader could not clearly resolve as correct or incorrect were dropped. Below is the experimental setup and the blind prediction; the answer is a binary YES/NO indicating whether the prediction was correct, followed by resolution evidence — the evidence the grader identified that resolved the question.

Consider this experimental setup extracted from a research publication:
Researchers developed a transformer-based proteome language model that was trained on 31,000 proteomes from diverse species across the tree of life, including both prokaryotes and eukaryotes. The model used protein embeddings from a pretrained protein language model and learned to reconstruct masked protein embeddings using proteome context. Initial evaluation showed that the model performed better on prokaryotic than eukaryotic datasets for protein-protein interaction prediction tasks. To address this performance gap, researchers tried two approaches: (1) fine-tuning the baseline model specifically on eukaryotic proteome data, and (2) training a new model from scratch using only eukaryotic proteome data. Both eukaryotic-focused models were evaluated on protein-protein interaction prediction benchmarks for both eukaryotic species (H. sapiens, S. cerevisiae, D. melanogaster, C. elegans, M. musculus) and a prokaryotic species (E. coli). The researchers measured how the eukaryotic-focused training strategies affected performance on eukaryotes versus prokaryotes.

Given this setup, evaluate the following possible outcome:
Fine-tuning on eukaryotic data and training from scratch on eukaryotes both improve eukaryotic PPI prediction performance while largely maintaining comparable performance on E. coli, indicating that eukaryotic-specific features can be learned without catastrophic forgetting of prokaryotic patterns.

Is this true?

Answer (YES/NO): NO